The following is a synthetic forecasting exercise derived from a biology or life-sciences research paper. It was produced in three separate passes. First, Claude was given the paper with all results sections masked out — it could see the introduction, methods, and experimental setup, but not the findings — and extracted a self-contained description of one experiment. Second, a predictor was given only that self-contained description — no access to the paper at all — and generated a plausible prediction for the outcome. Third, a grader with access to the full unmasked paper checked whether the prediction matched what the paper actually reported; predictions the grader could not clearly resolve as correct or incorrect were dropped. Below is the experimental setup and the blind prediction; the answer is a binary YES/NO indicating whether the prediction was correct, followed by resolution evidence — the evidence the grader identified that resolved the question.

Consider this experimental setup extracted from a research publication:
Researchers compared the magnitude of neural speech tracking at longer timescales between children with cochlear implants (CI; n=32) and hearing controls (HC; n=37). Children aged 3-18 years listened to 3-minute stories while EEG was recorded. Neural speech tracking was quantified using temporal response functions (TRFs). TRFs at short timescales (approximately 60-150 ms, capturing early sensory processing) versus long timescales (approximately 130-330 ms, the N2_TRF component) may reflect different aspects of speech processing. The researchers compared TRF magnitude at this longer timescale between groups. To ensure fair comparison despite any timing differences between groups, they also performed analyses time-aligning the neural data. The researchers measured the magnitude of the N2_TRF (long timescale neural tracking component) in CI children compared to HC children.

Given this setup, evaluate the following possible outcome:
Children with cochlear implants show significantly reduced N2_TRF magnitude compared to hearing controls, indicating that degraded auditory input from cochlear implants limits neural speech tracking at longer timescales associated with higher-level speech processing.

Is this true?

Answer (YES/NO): YES